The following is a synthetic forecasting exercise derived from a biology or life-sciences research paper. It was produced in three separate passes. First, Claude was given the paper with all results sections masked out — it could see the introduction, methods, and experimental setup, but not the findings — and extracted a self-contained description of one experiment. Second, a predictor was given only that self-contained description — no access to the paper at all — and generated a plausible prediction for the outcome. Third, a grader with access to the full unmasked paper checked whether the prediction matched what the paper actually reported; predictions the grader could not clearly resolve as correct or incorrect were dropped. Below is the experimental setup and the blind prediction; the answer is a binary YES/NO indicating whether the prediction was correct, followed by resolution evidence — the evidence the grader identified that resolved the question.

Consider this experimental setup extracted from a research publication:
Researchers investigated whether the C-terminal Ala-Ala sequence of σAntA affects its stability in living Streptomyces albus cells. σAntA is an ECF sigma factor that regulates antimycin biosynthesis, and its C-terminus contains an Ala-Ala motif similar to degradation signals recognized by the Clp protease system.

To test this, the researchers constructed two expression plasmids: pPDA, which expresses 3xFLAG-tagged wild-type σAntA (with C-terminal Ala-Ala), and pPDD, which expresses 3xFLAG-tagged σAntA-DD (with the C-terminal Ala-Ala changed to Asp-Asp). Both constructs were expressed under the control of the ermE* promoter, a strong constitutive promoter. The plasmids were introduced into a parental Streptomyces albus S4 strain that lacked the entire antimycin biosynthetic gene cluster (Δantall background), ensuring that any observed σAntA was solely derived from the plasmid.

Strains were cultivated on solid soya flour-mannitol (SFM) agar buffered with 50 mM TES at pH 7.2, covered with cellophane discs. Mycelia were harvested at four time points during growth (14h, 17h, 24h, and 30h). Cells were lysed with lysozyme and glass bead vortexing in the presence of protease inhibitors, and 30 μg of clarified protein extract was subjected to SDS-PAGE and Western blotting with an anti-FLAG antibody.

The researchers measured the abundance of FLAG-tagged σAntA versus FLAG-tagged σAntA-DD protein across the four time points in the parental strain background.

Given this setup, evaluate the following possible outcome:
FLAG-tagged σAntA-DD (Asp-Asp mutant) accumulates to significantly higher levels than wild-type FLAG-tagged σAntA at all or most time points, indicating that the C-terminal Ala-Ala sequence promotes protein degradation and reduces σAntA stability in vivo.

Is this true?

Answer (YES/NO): NO